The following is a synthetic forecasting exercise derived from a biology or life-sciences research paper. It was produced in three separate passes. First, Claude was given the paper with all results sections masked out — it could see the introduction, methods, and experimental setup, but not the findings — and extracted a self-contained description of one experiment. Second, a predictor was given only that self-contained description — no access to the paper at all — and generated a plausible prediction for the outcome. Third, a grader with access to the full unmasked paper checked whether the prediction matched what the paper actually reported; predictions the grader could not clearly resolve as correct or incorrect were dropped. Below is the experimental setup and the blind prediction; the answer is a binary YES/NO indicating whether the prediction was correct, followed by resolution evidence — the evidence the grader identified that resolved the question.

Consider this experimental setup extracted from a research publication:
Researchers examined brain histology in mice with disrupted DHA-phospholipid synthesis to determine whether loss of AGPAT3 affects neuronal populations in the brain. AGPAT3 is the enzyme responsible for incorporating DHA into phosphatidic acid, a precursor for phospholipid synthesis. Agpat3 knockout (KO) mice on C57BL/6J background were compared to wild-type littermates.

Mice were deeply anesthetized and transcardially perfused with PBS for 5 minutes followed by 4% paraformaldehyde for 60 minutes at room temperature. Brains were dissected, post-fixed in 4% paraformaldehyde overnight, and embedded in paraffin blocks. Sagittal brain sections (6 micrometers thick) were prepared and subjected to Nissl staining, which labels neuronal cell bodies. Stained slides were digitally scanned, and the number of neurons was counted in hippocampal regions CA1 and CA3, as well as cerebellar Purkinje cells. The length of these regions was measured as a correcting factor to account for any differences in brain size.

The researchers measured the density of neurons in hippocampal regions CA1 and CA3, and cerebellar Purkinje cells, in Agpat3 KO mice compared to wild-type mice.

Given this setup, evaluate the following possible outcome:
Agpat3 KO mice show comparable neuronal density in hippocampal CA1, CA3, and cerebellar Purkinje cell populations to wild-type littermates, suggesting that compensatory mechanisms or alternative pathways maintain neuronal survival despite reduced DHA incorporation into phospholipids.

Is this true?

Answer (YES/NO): YES